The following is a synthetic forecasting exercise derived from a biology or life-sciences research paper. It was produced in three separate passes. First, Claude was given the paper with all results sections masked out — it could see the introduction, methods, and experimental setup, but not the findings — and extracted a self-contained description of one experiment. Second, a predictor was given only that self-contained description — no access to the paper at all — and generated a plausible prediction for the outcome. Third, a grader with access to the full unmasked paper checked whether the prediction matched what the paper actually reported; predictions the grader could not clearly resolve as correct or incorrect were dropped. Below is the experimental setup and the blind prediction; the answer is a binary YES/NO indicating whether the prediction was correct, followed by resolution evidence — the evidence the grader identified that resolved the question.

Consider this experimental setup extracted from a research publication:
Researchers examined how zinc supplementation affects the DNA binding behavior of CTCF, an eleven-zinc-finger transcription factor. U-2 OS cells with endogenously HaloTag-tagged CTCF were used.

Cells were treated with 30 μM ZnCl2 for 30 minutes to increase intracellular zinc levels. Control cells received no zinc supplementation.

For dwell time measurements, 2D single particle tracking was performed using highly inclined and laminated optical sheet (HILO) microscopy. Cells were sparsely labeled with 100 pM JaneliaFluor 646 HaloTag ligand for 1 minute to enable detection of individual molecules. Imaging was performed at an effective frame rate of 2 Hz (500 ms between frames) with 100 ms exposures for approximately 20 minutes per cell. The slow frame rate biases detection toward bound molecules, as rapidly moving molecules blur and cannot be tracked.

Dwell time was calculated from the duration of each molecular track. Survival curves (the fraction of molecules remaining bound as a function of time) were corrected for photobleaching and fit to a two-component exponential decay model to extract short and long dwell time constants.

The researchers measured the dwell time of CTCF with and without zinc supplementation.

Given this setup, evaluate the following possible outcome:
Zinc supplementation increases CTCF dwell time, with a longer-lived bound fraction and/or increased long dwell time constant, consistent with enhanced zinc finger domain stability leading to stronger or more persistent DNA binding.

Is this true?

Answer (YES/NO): NO